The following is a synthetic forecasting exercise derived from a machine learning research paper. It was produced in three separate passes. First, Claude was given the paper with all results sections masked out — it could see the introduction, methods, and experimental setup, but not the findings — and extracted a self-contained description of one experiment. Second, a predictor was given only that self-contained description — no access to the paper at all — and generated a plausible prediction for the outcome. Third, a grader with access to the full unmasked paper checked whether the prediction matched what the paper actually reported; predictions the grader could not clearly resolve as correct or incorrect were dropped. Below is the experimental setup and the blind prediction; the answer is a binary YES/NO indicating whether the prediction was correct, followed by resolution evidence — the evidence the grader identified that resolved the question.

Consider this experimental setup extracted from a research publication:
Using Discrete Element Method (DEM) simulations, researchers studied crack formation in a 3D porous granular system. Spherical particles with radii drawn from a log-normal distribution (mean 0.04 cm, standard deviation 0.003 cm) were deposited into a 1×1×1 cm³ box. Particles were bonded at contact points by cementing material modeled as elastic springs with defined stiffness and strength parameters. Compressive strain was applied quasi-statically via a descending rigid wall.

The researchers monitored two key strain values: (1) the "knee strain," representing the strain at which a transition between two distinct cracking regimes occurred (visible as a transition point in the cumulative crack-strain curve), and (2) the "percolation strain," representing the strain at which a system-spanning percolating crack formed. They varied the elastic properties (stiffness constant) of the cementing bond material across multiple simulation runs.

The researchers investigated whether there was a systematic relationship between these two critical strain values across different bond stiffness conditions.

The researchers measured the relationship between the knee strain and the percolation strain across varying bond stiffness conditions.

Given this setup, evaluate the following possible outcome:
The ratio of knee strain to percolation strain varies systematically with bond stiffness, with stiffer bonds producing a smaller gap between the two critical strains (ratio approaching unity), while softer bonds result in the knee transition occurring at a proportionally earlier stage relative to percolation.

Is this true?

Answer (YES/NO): NO